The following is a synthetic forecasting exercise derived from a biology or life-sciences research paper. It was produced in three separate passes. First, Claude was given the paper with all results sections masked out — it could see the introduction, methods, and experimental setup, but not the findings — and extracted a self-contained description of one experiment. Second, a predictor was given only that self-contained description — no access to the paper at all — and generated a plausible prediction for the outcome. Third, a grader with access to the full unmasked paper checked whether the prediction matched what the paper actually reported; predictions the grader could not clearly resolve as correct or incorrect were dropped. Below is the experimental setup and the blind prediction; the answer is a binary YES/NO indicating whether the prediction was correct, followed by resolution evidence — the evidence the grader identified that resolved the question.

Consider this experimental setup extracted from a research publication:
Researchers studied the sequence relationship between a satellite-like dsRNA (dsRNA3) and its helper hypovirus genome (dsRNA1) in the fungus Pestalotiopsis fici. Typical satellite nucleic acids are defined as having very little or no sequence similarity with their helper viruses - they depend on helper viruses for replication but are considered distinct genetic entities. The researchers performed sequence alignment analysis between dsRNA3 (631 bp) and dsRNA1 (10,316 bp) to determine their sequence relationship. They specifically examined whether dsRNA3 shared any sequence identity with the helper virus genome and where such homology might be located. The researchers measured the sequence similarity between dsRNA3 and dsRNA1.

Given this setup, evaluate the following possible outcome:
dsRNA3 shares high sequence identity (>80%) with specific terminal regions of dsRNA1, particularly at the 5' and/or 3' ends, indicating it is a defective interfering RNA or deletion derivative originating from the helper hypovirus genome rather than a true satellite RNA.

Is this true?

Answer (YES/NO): NO